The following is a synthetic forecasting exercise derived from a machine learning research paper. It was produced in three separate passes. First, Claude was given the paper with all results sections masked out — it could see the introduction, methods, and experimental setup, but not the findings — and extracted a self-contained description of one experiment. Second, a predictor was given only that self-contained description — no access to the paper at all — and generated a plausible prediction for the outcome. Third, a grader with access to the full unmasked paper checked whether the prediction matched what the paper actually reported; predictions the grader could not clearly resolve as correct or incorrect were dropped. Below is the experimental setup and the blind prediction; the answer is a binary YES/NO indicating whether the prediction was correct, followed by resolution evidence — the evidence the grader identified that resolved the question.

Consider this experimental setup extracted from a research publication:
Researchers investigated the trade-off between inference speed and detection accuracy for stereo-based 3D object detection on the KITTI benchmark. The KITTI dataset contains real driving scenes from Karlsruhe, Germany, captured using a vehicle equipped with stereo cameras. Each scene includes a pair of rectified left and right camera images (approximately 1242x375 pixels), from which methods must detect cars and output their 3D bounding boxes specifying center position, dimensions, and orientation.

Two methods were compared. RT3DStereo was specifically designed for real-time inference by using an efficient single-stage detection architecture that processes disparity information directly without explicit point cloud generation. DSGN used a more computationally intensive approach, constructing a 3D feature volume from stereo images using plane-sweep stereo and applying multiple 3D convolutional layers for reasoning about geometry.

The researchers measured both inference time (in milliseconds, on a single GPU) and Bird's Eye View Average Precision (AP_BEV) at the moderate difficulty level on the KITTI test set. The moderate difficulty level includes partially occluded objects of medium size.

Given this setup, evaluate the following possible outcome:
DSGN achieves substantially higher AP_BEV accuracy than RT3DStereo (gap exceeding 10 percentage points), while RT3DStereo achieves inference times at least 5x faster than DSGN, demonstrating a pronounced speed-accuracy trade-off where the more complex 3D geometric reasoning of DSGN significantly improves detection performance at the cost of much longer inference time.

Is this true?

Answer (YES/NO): YES